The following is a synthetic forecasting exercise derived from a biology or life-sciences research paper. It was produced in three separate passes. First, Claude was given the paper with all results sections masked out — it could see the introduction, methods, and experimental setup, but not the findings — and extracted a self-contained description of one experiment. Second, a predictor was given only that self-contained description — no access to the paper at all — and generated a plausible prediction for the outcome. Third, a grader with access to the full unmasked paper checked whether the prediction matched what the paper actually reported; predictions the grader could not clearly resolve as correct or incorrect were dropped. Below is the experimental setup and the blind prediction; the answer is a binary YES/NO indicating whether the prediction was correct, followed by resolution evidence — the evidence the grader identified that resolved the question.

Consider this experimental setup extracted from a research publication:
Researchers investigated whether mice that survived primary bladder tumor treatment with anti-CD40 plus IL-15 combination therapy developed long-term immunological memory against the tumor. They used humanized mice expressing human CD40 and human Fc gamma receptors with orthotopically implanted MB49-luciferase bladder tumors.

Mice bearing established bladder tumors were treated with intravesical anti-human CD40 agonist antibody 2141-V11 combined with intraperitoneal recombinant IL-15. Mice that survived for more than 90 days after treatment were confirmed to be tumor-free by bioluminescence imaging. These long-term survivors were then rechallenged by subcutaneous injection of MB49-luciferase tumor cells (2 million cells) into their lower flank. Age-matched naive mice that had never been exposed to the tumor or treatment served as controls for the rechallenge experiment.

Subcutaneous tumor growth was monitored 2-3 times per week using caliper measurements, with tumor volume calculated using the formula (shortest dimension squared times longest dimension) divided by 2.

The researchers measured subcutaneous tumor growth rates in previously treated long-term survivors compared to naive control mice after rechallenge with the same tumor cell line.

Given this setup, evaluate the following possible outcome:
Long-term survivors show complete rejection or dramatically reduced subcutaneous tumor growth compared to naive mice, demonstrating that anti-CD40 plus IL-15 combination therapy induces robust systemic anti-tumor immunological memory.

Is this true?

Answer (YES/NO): YES